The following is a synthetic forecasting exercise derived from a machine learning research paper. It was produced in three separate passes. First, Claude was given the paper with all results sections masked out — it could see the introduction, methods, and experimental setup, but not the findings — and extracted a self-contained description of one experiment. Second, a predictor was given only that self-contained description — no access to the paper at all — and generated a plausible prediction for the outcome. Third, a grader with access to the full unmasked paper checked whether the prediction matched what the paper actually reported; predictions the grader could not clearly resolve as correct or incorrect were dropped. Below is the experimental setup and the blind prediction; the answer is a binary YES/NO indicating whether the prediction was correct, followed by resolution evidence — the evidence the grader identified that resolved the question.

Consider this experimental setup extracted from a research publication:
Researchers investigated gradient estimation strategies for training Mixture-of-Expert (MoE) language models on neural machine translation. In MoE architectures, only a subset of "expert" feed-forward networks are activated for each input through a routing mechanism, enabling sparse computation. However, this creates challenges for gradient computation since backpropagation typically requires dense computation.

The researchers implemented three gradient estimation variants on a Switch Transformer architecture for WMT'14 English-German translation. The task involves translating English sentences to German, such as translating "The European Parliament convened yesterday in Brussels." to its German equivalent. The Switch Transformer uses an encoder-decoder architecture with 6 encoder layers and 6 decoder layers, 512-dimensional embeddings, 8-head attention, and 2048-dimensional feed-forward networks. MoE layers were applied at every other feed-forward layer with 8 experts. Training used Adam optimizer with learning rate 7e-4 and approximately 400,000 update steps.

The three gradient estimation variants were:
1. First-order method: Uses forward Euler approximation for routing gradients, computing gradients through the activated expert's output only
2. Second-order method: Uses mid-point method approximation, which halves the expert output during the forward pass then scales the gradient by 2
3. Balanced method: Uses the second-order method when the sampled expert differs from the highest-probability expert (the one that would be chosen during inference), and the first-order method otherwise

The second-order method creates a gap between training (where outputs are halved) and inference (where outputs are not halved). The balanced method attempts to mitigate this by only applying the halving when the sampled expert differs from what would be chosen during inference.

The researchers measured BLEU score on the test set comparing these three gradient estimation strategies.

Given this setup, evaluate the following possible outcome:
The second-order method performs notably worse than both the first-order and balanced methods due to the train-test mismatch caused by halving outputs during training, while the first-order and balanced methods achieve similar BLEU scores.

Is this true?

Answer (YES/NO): NO